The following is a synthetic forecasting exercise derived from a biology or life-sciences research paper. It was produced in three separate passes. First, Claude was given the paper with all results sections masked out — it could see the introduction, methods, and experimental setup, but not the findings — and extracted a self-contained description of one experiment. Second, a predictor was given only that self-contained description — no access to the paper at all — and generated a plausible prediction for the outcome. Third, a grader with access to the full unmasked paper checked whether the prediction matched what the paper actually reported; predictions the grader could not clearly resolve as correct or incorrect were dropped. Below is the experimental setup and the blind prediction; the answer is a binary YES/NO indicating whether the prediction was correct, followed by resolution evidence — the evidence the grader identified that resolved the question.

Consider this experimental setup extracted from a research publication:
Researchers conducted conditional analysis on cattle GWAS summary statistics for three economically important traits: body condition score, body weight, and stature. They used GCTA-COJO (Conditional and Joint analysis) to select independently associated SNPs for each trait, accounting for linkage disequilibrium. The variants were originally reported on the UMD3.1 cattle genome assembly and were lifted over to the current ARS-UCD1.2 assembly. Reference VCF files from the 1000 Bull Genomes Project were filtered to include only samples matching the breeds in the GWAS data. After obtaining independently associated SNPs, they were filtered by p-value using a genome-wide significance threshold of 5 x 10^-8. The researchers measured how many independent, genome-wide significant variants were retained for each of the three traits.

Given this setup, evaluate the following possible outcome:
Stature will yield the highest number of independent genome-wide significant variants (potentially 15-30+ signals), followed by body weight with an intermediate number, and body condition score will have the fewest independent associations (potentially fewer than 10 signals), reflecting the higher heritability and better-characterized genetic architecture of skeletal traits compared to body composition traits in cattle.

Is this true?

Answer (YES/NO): NO